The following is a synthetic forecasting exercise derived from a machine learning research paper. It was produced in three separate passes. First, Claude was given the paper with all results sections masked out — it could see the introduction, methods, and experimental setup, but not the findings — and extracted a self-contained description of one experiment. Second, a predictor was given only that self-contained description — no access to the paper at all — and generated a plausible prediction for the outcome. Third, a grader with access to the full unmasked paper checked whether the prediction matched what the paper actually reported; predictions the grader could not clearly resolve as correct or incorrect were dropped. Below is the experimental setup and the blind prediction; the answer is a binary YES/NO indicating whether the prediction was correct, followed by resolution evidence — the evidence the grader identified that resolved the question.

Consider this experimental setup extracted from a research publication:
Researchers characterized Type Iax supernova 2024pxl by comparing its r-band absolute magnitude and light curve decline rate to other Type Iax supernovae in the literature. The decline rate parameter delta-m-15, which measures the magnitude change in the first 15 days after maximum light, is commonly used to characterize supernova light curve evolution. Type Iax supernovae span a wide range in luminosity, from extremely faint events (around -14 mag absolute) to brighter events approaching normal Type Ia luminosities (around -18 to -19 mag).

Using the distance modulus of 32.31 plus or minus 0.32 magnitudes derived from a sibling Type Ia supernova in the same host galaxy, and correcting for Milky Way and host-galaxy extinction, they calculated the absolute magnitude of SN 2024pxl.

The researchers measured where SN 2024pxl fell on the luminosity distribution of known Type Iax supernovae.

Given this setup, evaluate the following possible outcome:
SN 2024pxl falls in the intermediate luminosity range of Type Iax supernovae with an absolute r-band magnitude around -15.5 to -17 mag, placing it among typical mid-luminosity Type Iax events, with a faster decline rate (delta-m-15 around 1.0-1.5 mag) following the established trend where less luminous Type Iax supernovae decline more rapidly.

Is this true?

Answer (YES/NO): NO